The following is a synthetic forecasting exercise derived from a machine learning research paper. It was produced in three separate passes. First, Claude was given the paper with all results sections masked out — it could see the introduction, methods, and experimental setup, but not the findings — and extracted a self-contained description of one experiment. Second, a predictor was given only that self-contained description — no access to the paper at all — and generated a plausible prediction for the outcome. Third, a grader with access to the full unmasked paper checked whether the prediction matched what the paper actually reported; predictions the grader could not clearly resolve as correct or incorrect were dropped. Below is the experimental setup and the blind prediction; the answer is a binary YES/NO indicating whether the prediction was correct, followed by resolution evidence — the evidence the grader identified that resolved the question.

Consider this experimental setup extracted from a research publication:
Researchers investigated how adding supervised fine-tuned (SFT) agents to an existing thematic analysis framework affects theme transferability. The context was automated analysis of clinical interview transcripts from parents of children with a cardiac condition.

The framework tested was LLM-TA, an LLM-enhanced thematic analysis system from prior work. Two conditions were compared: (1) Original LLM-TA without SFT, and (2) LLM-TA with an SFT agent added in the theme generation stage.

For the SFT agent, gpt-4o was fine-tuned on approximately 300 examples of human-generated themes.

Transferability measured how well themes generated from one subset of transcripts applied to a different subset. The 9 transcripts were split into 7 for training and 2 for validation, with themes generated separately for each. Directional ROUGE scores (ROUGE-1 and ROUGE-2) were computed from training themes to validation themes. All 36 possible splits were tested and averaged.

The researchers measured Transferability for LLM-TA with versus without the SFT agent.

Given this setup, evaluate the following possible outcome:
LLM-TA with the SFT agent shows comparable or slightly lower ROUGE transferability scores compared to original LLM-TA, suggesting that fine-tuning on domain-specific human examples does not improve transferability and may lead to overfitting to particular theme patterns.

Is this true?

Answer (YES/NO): YES